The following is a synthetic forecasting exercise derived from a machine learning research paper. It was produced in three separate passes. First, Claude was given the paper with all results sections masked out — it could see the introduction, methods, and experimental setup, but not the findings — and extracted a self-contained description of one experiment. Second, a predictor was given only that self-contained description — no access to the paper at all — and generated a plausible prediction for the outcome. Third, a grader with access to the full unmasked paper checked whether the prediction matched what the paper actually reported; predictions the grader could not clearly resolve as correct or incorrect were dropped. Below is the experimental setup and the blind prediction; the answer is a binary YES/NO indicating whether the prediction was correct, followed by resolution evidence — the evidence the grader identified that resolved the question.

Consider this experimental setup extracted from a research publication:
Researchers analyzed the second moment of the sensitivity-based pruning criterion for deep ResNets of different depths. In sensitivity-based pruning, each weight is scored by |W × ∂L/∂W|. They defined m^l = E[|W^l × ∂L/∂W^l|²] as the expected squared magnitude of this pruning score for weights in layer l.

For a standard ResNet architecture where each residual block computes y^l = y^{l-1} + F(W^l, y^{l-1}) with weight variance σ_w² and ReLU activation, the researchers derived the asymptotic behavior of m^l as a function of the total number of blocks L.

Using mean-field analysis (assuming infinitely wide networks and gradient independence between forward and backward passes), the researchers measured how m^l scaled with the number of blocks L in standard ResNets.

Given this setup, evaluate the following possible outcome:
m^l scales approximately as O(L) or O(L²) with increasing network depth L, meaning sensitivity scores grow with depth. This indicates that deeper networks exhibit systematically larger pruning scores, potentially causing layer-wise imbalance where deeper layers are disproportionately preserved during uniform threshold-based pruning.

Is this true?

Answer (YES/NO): NO